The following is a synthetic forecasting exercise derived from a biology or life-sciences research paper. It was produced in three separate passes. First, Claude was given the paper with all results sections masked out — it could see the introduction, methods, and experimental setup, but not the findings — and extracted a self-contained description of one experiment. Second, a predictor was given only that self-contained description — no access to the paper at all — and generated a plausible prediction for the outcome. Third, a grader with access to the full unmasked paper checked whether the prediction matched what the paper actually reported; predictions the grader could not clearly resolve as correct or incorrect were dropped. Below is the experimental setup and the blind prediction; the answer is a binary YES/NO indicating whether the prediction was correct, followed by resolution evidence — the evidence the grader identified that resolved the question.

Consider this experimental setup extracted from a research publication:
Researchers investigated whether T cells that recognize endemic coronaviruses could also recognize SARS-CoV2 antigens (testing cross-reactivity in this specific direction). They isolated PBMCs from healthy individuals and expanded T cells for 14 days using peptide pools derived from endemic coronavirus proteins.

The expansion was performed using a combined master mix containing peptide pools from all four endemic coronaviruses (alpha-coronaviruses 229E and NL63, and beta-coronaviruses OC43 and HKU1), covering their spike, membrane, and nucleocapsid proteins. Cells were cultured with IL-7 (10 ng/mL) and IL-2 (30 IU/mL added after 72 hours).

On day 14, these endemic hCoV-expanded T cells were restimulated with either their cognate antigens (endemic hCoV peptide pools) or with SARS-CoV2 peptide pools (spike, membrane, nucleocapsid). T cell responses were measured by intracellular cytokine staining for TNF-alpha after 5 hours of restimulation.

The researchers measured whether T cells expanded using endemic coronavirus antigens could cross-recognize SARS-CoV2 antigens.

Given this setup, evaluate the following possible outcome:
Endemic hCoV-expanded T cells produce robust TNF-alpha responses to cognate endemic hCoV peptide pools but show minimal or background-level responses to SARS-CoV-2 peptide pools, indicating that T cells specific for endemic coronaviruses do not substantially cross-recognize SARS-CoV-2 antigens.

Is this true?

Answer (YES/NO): NO